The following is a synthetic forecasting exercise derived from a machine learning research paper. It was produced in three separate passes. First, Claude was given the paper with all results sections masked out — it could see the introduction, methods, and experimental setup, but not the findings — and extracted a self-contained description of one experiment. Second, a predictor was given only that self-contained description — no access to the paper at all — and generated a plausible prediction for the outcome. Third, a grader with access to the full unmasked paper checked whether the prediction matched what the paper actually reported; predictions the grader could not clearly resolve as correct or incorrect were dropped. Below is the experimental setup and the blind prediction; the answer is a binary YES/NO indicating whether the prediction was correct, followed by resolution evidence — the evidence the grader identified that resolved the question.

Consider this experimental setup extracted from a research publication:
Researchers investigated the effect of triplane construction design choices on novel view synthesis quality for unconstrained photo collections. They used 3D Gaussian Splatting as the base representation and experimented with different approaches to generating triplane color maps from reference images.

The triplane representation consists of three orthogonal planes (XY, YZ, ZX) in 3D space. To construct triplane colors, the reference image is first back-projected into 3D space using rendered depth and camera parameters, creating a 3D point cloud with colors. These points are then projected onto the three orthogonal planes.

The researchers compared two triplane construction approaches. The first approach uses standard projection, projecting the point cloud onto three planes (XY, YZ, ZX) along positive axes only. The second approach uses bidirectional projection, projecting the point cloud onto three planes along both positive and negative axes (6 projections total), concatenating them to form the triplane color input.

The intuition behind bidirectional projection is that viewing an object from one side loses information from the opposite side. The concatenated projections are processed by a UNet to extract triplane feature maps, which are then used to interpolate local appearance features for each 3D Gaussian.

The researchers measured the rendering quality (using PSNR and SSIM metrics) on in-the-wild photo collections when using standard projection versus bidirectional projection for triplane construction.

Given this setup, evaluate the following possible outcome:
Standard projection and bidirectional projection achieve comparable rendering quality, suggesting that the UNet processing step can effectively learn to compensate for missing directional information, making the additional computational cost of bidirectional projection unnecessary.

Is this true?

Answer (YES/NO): NO